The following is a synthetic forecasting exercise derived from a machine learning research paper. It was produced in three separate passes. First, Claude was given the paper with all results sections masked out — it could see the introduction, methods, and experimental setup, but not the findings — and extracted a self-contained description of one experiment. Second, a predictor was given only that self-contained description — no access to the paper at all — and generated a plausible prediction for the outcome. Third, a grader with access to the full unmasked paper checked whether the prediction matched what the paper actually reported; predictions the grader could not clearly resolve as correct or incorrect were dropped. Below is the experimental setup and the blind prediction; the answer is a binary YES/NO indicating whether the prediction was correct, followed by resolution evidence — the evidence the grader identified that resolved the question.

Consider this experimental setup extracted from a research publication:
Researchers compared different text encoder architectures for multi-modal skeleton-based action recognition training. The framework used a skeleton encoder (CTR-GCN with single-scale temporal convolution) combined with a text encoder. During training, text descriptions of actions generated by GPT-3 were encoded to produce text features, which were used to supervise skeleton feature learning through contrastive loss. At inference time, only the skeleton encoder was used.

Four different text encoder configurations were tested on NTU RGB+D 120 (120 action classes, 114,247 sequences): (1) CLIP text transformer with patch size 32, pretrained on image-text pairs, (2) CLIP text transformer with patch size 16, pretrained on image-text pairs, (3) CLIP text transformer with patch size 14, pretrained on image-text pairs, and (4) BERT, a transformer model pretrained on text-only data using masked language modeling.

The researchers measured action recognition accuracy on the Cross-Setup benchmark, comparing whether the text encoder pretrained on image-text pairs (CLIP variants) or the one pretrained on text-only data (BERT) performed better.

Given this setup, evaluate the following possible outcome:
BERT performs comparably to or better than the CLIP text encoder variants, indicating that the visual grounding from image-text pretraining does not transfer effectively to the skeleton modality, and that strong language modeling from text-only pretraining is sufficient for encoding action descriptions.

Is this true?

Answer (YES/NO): YES